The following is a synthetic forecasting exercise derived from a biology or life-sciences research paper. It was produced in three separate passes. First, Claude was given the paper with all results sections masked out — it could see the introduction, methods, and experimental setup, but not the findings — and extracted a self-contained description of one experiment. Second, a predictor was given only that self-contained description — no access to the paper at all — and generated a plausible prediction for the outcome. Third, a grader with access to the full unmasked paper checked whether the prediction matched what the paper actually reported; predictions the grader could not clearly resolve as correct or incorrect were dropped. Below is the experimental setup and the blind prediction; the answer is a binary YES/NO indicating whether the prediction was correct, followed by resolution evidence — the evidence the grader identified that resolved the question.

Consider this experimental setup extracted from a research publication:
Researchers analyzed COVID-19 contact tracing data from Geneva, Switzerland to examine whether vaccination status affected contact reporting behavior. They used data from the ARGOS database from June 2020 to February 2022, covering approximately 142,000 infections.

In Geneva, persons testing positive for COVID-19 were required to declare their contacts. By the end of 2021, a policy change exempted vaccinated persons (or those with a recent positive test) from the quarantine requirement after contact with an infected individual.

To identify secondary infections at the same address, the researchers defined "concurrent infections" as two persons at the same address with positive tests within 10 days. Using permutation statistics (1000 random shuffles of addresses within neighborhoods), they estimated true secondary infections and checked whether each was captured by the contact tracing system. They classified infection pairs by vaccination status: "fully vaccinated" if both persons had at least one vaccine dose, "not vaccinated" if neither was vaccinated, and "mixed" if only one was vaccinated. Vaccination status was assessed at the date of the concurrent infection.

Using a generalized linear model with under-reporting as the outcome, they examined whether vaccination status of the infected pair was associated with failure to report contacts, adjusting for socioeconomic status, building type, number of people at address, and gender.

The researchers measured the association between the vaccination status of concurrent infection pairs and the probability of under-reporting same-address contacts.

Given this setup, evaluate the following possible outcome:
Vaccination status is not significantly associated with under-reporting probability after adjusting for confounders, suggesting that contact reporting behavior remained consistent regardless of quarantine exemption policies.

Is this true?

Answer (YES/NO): NO